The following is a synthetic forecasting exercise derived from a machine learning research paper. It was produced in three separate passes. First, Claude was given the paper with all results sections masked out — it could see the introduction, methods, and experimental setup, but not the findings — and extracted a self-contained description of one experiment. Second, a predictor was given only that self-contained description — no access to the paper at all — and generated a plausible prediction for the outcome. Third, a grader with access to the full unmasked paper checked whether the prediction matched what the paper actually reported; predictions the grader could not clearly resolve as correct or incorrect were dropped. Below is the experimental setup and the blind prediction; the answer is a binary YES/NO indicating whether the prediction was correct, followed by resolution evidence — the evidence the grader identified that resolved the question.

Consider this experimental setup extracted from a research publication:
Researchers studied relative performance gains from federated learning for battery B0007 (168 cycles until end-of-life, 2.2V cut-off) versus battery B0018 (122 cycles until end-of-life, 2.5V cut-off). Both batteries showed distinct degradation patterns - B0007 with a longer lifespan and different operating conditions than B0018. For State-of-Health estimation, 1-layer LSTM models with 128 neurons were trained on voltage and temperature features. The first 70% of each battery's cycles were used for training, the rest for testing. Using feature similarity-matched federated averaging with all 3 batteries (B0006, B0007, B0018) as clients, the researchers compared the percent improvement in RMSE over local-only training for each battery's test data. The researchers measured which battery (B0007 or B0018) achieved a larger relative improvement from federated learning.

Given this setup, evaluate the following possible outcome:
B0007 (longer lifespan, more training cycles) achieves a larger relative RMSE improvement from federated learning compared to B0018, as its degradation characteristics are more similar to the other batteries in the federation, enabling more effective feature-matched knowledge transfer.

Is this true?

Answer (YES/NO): NO